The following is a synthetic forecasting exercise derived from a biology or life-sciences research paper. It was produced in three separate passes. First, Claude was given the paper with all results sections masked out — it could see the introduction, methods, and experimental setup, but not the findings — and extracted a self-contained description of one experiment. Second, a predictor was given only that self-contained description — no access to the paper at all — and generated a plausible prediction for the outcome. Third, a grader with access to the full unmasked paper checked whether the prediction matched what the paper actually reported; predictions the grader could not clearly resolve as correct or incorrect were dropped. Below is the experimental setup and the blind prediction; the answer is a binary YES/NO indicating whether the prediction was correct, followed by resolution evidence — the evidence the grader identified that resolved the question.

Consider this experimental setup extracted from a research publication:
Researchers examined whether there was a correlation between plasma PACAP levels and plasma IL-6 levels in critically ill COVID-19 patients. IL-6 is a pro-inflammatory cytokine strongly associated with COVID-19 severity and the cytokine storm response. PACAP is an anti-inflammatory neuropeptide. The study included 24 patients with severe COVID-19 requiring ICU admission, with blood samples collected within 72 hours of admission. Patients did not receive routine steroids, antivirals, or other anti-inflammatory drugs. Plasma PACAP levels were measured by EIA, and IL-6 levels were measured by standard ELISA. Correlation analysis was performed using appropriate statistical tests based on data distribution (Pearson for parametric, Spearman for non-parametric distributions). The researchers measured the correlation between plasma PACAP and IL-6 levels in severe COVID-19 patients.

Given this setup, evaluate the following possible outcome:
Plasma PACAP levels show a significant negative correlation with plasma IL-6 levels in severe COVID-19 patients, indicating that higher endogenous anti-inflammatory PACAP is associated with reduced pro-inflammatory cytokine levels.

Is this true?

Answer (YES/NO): NO